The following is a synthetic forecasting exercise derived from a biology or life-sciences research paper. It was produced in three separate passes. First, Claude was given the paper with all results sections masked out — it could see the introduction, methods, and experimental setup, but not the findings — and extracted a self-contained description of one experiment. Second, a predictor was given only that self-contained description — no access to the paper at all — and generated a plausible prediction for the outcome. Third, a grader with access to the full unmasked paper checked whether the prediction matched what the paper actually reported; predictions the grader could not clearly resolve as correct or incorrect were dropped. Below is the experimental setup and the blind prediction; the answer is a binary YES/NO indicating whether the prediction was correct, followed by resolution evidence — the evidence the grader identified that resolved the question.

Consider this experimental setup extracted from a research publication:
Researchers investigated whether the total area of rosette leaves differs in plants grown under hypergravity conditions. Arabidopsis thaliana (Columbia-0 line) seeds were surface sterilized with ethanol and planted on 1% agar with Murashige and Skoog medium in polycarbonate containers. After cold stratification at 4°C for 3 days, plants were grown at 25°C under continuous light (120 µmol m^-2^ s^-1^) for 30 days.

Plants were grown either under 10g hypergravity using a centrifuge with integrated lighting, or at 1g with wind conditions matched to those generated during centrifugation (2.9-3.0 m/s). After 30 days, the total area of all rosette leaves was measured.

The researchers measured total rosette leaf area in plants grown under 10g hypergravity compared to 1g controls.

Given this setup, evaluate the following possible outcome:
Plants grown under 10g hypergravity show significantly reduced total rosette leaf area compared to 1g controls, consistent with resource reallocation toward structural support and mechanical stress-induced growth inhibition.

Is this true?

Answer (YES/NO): NO